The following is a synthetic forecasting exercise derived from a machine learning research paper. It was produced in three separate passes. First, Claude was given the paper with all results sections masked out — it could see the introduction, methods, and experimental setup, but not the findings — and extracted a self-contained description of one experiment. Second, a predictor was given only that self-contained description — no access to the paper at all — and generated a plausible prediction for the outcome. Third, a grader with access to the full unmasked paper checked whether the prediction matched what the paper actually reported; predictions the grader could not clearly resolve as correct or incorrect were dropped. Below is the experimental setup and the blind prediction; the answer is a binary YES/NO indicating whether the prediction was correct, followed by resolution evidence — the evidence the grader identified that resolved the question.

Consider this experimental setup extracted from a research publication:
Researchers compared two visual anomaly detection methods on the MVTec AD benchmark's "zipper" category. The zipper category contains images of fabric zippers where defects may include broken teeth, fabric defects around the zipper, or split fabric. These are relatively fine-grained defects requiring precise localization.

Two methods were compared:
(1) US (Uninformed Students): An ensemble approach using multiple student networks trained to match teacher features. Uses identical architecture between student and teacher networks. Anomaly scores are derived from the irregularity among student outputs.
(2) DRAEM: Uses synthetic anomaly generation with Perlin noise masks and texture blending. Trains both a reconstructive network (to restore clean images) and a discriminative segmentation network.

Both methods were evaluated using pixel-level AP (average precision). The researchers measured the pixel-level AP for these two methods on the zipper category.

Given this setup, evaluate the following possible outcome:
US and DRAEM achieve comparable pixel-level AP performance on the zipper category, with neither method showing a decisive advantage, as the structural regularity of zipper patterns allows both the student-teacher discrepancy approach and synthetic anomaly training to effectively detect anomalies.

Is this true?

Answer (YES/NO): NO